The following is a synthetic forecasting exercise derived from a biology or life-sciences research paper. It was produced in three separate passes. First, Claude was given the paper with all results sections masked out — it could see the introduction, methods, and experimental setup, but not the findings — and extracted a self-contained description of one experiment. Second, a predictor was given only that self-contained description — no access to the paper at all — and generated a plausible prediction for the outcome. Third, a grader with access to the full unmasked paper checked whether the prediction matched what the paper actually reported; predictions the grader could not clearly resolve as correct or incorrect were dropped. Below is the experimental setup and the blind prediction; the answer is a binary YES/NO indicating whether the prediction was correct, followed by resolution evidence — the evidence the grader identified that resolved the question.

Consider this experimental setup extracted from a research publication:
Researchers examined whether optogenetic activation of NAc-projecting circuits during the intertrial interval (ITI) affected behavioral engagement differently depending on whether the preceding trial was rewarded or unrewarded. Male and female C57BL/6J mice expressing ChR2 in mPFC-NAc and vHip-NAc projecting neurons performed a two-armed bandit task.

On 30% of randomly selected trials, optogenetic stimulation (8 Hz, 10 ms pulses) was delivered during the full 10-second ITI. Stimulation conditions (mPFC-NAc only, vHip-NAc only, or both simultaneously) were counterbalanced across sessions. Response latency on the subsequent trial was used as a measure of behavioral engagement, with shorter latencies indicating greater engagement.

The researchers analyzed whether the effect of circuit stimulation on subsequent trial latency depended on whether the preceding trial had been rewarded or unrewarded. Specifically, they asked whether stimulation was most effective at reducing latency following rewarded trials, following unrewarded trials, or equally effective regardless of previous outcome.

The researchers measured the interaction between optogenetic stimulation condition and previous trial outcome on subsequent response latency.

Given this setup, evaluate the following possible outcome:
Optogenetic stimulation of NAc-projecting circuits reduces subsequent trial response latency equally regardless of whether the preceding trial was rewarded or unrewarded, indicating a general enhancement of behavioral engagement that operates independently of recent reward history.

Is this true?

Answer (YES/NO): NO